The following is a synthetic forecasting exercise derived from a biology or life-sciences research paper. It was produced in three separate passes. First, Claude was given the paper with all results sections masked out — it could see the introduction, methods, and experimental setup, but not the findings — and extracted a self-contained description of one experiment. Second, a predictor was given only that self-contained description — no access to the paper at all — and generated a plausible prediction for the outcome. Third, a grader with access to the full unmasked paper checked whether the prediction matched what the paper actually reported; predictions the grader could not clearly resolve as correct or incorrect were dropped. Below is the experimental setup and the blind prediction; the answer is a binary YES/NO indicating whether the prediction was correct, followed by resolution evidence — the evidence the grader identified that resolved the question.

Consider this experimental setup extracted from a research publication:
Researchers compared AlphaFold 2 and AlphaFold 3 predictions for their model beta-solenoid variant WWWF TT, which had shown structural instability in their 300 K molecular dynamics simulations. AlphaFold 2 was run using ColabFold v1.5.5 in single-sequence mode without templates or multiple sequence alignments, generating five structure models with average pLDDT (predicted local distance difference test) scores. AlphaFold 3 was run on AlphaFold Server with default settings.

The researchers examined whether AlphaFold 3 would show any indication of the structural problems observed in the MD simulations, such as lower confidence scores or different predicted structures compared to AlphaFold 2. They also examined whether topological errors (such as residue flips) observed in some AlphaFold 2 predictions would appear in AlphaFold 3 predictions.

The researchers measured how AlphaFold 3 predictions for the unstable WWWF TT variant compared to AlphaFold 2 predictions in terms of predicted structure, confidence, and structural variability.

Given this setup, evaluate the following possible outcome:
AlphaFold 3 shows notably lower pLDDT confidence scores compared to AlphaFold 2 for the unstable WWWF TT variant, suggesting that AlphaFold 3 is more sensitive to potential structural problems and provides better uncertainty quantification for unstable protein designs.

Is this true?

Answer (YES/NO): NO